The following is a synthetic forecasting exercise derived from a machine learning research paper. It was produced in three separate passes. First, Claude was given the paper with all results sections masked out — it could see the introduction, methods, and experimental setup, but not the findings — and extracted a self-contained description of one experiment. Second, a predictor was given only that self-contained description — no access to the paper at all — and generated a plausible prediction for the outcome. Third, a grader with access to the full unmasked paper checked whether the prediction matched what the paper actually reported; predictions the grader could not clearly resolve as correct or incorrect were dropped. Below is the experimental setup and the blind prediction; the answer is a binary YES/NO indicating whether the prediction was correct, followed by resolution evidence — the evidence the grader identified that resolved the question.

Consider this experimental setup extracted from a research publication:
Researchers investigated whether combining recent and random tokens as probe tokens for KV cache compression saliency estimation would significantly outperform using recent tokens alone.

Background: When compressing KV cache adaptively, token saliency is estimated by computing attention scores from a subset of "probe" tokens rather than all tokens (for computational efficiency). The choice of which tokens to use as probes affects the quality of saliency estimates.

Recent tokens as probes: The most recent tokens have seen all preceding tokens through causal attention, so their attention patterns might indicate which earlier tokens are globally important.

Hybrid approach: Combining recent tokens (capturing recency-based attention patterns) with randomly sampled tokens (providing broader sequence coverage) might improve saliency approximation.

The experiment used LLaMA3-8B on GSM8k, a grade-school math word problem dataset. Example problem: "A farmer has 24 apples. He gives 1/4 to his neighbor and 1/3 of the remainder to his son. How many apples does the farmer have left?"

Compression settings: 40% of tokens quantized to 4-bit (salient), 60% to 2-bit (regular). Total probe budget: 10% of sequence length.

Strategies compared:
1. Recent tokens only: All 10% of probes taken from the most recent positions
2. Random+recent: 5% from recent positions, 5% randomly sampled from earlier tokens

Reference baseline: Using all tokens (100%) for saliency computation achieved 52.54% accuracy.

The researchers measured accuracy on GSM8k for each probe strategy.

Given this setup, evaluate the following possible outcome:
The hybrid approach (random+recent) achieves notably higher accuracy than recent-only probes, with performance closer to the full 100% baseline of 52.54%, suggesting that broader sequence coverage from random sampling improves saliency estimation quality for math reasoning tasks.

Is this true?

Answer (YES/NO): YES